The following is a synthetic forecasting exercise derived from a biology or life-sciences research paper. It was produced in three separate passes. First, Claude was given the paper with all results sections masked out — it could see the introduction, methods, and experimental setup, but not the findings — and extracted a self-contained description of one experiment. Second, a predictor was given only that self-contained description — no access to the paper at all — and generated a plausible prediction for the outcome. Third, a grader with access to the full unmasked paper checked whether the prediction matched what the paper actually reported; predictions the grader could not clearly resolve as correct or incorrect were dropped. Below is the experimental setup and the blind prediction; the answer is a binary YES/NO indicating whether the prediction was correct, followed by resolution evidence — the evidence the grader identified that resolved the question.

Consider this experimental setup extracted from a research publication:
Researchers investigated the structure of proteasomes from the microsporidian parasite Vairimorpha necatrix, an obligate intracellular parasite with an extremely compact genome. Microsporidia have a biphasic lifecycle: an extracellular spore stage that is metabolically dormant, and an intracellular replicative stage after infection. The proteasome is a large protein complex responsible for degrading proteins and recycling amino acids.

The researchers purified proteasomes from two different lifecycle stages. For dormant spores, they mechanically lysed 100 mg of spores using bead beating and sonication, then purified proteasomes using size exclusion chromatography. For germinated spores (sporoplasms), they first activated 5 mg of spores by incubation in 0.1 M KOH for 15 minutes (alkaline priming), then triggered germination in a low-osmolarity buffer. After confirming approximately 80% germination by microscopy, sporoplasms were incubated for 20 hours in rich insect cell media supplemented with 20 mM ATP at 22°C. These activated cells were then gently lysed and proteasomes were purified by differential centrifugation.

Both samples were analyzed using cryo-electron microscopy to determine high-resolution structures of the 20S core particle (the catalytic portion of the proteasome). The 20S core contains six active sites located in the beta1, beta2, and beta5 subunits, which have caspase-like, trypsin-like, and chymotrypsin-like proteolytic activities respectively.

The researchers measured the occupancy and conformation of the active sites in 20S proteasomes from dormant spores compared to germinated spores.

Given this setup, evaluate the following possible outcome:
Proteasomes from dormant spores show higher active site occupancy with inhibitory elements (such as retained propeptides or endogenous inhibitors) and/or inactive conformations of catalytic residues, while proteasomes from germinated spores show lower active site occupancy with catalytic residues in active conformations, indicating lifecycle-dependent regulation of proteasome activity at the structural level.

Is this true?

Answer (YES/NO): YES